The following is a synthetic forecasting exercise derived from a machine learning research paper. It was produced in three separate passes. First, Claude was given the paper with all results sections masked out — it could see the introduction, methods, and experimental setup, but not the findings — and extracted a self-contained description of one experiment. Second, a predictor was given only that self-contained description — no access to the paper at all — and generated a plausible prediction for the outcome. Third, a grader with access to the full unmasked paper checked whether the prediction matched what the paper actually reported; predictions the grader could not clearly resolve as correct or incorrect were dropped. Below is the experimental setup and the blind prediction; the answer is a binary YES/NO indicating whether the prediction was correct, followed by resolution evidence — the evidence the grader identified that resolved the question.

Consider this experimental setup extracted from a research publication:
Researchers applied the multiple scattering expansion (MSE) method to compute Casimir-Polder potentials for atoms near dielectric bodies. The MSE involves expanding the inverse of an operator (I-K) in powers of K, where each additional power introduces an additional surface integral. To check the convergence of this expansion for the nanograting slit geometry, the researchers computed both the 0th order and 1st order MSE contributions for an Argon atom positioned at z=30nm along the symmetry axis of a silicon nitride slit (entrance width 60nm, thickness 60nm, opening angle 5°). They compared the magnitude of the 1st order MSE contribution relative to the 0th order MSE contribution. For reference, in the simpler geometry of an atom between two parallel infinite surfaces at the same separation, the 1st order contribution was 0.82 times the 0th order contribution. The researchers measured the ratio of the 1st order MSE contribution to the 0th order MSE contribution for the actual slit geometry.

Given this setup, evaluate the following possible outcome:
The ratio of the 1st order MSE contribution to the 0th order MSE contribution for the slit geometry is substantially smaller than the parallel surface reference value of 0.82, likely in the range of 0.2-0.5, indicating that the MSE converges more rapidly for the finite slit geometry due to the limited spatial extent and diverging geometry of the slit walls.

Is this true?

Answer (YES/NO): NO